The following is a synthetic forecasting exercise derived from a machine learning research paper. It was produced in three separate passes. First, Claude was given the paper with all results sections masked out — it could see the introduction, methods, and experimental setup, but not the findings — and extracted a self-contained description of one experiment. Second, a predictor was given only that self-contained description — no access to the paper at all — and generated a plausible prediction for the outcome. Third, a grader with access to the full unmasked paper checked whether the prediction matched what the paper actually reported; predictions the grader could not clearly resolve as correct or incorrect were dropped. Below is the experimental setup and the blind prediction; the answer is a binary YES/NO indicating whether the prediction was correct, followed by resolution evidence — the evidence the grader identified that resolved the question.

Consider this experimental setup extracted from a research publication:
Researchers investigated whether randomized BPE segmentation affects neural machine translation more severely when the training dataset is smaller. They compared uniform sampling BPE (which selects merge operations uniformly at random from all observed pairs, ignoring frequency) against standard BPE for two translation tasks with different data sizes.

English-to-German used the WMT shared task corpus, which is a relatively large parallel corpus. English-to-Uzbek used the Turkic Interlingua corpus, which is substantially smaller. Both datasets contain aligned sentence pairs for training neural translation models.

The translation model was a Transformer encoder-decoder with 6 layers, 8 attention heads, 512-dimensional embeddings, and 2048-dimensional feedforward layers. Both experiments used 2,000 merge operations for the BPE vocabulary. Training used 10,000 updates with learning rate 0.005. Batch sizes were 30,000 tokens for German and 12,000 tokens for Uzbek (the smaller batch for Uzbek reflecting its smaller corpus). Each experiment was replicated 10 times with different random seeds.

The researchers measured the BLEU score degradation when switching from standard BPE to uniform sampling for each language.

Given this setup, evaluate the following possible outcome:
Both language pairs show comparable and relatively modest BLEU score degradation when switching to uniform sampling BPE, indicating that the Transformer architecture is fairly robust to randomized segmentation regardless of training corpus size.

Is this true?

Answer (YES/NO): NO